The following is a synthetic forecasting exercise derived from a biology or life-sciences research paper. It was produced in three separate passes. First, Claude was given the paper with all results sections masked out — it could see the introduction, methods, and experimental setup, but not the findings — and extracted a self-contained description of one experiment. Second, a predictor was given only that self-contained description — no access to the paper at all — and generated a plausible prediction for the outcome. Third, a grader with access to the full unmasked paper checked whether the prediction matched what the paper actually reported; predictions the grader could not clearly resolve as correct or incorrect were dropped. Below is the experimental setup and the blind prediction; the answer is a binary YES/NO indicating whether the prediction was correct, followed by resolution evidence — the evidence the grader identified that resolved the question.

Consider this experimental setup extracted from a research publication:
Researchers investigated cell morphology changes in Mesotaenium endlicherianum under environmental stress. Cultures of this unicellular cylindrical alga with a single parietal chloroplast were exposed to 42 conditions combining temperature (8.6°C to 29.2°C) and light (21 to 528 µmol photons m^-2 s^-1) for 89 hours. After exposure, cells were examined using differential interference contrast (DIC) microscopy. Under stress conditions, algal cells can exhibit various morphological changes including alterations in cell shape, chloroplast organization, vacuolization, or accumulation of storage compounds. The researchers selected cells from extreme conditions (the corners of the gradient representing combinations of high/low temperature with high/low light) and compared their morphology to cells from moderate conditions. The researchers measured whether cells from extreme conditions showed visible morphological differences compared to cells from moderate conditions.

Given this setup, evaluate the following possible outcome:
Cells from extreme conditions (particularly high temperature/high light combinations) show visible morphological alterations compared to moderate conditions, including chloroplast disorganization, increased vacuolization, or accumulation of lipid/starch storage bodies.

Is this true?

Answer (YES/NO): NO